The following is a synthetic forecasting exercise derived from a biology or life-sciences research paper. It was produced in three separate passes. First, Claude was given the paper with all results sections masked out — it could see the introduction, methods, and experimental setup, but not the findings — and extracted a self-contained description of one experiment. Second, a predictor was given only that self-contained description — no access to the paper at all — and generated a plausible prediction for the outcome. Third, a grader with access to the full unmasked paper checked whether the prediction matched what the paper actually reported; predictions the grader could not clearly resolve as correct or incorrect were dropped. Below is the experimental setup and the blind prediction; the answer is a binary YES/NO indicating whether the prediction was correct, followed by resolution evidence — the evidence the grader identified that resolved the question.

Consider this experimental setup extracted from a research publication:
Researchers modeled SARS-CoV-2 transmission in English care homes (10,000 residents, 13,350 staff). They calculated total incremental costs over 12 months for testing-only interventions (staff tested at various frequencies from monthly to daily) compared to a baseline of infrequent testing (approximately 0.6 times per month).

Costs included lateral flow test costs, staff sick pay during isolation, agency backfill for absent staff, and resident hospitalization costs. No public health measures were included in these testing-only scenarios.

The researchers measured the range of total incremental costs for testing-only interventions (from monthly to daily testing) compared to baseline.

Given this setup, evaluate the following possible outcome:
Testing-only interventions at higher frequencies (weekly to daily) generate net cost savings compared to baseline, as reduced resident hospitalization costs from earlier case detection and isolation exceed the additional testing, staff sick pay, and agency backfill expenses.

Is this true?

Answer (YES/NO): NO